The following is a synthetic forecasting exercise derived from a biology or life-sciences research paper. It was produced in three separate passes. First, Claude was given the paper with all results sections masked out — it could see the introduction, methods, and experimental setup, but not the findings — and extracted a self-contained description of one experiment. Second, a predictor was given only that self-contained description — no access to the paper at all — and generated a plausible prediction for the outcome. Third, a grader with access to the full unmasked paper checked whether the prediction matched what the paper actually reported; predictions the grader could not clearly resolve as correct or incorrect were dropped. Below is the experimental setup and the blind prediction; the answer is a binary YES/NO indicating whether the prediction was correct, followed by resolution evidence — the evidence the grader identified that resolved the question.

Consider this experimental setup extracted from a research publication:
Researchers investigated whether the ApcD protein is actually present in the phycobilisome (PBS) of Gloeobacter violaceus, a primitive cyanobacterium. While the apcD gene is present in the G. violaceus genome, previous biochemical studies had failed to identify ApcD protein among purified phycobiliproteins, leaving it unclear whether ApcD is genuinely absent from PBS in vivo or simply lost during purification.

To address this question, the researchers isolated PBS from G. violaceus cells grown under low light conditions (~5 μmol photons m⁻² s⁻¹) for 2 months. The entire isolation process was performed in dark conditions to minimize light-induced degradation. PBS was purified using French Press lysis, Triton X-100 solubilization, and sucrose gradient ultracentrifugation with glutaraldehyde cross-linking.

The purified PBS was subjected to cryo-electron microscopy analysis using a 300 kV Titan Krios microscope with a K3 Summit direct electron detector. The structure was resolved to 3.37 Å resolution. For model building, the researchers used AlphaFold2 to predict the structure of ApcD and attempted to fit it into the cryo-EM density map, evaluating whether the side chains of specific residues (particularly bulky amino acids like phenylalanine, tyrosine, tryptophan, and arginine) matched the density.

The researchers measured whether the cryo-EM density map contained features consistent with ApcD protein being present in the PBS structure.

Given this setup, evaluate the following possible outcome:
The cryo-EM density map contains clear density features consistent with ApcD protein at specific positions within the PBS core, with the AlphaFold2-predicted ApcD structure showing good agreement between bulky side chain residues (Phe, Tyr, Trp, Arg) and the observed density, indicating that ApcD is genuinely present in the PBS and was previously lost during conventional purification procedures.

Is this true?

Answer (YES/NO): YES